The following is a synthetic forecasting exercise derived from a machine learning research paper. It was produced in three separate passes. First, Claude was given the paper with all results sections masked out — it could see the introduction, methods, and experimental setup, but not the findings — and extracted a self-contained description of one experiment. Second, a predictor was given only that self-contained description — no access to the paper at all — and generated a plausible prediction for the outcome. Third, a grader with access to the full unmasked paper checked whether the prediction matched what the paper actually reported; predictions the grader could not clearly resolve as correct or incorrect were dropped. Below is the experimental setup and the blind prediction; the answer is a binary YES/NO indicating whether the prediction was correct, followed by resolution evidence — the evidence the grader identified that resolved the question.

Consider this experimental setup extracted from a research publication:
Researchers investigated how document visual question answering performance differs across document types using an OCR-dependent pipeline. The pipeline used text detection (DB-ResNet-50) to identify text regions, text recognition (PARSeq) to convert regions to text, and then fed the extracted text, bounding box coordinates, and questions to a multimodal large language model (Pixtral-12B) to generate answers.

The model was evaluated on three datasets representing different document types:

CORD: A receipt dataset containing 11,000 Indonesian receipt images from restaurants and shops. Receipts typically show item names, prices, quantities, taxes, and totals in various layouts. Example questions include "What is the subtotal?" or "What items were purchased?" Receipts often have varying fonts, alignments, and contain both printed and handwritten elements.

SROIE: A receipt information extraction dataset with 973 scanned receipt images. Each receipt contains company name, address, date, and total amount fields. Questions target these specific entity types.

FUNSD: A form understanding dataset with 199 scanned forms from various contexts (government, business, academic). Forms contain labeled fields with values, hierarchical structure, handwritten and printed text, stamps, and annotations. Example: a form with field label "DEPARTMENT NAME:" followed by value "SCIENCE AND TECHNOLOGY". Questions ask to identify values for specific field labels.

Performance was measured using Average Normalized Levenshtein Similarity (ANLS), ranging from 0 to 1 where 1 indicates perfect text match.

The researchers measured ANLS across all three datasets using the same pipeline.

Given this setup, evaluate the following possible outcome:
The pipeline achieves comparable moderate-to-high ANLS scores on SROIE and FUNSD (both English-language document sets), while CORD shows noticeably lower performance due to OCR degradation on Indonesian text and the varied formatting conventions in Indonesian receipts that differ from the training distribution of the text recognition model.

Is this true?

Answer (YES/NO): NO